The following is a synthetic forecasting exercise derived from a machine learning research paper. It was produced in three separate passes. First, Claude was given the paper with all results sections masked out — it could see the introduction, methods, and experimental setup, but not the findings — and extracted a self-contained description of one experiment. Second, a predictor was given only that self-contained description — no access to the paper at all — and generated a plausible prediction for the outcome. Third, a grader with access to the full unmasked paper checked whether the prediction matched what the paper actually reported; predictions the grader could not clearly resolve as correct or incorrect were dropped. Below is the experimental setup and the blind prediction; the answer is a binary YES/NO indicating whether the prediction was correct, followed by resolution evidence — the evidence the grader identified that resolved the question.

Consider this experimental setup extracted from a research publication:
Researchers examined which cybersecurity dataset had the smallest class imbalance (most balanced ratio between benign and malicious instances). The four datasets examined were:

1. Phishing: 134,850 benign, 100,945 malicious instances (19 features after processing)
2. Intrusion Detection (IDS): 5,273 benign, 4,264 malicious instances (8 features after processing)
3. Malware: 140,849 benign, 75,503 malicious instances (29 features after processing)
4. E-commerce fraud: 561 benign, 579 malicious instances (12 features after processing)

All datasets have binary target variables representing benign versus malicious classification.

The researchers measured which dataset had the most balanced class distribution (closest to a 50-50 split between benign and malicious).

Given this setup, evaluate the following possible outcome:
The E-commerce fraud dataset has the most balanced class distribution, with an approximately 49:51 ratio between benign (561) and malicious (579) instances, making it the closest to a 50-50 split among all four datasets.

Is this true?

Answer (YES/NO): YES